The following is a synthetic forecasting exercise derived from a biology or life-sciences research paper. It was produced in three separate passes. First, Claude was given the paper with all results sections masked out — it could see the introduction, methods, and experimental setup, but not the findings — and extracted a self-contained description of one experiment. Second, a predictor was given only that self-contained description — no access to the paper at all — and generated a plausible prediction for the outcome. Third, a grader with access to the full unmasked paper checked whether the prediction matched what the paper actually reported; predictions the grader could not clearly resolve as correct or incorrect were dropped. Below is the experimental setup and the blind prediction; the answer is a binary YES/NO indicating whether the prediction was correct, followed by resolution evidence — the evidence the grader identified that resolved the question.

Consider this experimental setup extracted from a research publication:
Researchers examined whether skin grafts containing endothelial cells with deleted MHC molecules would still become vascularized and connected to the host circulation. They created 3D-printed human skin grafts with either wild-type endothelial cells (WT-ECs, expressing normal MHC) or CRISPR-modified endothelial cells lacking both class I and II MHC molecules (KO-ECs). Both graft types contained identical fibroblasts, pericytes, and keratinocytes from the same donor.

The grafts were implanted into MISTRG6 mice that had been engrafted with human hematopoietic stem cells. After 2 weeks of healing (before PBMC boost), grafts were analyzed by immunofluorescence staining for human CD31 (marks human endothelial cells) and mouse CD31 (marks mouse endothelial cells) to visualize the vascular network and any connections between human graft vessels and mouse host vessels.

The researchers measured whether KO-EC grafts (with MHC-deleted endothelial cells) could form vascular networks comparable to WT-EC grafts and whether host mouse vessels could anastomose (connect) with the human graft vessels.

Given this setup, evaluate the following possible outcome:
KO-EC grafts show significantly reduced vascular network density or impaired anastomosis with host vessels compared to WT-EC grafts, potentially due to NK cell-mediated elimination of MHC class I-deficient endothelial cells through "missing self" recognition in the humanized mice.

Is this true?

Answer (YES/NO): NO